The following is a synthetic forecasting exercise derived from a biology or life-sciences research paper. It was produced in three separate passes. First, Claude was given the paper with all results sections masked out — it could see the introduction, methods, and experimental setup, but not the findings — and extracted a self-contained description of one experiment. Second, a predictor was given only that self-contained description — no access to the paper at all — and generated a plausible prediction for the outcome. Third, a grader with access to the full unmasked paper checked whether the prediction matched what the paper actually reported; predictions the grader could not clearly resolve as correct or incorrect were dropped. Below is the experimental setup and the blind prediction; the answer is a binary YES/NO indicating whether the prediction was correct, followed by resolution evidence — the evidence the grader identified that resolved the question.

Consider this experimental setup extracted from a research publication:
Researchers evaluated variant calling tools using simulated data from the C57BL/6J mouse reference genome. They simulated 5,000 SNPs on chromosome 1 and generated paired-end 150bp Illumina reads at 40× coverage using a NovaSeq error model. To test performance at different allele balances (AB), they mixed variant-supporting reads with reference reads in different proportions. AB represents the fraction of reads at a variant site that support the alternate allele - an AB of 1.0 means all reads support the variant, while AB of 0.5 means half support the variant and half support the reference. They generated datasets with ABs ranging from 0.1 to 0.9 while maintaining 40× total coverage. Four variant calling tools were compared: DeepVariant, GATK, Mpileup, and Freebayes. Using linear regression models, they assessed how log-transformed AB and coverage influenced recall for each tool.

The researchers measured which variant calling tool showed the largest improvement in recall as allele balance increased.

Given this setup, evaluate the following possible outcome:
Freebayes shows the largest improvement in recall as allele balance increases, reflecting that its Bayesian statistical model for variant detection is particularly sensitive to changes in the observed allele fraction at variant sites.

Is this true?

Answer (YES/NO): NO